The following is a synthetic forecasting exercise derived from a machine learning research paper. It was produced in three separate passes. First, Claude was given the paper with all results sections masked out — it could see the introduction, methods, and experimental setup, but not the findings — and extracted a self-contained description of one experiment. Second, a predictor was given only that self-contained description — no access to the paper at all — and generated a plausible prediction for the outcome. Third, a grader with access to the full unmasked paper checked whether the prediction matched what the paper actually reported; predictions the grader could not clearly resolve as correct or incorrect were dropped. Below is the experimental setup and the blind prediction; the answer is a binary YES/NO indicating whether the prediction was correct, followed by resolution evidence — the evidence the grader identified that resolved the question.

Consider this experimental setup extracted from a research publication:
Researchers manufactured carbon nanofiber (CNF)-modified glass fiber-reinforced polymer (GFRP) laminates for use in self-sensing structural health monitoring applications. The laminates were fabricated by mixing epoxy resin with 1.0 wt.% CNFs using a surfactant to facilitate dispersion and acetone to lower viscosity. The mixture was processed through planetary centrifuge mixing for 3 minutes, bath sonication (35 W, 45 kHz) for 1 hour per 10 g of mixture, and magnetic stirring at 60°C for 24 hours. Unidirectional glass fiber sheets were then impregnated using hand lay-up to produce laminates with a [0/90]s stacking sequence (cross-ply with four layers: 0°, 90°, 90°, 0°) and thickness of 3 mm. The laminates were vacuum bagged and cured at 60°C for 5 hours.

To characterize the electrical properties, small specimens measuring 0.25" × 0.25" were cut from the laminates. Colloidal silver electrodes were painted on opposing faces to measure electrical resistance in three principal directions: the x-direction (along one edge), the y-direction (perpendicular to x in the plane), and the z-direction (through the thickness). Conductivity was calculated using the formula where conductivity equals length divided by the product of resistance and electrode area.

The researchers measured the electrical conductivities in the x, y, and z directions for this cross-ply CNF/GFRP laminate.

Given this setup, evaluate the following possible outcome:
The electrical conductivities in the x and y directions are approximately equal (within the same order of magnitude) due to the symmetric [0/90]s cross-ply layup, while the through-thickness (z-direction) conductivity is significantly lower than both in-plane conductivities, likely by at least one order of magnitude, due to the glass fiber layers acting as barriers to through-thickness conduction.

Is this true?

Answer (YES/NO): YES